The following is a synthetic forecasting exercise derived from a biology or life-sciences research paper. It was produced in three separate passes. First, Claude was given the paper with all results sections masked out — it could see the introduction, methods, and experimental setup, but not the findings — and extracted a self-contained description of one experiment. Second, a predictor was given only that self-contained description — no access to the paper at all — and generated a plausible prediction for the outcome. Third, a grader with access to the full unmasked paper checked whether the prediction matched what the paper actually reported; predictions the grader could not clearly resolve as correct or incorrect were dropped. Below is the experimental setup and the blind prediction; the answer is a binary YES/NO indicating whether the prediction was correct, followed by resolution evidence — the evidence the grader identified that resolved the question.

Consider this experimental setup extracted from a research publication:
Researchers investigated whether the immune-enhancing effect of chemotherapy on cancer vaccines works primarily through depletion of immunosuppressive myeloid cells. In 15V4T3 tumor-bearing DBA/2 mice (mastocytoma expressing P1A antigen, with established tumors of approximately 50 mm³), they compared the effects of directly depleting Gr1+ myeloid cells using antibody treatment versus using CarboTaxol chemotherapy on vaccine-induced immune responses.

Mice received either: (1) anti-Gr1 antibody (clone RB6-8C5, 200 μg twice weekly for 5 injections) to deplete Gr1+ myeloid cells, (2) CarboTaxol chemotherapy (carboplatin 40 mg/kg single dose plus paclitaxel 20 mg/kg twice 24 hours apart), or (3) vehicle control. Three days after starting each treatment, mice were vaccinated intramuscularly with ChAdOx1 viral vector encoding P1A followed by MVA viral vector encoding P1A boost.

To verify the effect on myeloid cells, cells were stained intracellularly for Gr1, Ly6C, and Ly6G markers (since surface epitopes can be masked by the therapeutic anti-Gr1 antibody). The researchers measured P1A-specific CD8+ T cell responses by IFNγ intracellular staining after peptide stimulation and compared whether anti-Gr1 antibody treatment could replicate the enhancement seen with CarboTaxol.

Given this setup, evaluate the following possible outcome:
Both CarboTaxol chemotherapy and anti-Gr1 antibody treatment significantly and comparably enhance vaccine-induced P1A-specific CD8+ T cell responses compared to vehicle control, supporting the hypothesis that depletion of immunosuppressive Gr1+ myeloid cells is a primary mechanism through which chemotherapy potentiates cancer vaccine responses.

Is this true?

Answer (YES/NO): NO